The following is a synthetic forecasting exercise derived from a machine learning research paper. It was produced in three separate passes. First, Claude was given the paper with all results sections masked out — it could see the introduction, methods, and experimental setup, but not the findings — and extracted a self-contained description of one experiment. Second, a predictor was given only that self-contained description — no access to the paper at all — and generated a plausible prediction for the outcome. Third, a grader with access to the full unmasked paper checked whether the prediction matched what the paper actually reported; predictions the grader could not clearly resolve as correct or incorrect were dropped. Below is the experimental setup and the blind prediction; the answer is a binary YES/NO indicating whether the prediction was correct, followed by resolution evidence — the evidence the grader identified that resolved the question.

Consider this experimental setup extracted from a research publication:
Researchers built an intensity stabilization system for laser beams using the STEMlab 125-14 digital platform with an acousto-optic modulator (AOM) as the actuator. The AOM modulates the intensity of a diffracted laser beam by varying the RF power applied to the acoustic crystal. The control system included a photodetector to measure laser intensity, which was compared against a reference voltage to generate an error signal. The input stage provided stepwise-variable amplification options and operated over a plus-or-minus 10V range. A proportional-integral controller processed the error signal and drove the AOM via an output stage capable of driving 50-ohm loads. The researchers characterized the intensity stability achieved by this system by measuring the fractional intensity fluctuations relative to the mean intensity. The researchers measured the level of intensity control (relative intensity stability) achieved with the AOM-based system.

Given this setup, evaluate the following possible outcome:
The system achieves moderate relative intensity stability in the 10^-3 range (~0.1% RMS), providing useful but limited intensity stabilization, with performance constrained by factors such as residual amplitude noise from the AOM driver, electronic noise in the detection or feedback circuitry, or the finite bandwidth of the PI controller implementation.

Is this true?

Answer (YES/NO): YES